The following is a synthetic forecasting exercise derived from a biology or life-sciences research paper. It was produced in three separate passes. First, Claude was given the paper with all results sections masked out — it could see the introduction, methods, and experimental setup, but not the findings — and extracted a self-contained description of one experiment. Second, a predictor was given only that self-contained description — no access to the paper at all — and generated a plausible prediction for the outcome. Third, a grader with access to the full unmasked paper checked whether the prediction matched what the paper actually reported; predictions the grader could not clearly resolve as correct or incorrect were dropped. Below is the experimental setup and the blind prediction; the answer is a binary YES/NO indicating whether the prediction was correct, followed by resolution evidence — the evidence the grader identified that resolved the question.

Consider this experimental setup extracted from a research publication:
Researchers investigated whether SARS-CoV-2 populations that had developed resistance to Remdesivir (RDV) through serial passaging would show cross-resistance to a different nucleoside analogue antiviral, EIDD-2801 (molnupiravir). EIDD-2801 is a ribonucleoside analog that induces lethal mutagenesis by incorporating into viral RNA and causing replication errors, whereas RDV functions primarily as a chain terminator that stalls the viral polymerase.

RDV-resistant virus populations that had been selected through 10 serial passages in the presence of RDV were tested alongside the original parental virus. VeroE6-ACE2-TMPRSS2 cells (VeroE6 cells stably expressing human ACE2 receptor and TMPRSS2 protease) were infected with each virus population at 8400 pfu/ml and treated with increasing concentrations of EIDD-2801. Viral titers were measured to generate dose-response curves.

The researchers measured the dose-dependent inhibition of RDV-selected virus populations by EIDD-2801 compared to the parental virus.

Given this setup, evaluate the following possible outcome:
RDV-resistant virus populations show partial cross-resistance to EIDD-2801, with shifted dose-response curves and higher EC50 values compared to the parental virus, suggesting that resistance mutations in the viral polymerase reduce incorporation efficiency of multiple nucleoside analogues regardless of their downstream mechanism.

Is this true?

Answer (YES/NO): NO